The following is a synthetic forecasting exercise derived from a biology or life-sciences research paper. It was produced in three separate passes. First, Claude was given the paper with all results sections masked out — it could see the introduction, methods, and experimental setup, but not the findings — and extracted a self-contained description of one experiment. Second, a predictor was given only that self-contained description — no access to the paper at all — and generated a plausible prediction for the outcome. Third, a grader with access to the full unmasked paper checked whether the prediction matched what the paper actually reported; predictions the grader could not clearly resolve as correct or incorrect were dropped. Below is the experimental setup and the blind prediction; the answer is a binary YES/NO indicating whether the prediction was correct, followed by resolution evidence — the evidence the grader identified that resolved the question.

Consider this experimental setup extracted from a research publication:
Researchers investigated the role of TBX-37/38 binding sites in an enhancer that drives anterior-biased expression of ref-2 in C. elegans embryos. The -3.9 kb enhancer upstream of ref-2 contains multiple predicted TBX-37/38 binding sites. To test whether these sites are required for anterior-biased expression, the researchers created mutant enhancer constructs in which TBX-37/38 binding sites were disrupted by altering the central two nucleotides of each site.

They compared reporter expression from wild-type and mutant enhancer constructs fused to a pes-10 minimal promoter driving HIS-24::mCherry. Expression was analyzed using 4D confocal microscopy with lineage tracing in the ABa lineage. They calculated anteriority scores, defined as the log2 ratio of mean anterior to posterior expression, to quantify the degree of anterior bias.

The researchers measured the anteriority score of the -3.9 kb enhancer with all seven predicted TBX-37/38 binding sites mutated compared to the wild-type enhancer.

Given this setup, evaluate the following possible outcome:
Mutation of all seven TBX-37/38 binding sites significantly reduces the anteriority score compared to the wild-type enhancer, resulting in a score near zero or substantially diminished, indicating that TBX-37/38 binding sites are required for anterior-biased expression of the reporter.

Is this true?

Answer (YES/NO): YES